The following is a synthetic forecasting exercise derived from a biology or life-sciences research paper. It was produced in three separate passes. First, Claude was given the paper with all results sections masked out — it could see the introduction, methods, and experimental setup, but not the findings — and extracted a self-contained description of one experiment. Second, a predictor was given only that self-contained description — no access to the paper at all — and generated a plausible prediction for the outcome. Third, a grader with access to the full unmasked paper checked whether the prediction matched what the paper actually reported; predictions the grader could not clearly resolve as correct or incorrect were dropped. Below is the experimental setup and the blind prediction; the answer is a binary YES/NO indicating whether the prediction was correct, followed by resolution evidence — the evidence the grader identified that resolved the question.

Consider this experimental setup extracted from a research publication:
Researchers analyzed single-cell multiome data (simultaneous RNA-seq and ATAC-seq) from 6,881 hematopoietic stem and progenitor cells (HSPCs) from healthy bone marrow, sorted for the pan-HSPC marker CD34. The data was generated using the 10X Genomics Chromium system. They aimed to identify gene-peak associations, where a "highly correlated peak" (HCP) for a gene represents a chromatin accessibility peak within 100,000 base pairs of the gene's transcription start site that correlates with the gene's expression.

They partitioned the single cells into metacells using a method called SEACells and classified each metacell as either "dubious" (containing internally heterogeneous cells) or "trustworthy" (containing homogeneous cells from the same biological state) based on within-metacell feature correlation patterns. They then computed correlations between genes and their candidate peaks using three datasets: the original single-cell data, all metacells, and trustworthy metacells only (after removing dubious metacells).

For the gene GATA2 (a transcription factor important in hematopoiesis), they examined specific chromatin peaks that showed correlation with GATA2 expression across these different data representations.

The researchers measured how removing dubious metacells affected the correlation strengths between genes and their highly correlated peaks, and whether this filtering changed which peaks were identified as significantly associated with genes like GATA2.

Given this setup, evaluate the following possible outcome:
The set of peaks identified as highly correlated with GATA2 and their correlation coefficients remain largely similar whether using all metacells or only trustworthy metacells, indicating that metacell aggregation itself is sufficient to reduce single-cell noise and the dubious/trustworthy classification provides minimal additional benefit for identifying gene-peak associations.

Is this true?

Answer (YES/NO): NO